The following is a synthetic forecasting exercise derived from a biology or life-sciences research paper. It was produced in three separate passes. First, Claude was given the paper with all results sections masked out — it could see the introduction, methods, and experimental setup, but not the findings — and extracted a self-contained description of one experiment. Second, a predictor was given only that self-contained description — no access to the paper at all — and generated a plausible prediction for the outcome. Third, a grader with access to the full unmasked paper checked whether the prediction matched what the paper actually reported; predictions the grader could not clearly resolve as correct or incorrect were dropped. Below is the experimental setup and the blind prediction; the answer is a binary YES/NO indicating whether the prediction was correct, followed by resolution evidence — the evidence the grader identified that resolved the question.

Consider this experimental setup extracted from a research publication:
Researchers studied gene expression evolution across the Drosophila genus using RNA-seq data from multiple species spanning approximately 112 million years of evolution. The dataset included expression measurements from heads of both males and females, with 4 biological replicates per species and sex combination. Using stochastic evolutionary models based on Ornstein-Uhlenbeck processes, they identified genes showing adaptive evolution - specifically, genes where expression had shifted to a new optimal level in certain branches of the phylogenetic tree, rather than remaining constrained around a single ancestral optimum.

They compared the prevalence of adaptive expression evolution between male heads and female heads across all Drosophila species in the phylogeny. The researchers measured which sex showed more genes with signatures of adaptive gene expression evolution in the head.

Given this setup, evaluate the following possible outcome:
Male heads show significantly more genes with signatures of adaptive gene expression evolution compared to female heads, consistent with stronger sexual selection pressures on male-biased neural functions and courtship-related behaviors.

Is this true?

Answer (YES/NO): YES